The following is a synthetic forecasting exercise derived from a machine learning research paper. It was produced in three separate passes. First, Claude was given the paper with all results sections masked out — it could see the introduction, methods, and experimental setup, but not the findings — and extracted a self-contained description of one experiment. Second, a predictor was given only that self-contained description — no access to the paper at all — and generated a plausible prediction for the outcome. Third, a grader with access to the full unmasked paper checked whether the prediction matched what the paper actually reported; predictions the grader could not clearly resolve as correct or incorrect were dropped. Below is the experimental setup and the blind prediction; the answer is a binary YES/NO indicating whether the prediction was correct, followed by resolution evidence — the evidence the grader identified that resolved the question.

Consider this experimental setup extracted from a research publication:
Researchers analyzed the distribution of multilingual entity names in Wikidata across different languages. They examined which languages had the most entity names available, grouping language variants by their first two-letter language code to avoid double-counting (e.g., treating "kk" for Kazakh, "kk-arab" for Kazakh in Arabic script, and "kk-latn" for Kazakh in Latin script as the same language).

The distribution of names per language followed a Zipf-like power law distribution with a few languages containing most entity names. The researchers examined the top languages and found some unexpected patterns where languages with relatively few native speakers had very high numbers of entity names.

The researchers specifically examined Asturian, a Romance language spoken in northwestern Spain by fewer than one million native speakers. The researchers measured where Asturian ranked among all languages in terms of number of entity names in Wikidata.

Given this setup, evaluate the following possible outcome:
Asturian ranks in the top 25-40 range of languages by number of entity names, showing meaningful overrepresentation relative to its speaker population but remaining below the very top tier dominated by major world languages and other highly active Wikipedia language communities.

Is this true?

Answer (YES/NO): NO